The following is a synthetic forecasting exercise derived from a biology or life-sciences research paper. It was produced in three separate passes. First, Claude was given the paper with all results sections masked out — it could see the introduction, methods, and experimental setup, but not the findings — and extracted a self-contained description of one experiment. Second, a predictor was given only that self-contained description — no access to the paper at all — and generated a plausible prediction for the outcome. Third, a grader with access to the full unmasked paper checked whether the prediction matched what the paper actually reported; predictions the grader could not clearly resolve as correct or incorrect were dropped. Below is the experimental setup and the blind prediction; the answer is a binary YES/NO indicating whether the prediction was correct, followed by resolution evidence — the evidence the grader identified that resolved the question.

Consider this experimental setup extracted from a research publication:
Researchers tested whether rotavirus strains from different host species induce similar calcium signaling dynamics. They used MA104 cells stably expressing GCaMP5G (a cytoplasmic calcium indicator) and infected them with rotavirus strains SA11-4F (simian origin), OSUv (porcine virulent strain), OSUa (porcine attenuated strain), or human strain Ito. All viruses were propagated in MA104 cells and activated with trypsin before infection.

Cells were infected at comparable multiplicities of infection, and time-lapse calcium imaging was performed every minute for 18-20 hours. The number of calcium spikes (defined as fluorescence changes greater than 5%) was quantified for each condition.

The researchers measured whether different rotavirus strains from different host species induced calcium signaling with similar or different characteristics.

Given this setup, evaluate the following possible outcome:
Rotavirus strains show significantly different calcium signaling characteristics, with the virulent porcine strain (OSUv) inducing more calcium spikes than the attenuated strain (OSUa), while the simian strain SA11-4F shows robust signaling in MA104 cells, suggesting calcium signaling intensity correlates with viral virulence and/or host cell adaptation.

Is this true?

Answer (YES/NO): YES